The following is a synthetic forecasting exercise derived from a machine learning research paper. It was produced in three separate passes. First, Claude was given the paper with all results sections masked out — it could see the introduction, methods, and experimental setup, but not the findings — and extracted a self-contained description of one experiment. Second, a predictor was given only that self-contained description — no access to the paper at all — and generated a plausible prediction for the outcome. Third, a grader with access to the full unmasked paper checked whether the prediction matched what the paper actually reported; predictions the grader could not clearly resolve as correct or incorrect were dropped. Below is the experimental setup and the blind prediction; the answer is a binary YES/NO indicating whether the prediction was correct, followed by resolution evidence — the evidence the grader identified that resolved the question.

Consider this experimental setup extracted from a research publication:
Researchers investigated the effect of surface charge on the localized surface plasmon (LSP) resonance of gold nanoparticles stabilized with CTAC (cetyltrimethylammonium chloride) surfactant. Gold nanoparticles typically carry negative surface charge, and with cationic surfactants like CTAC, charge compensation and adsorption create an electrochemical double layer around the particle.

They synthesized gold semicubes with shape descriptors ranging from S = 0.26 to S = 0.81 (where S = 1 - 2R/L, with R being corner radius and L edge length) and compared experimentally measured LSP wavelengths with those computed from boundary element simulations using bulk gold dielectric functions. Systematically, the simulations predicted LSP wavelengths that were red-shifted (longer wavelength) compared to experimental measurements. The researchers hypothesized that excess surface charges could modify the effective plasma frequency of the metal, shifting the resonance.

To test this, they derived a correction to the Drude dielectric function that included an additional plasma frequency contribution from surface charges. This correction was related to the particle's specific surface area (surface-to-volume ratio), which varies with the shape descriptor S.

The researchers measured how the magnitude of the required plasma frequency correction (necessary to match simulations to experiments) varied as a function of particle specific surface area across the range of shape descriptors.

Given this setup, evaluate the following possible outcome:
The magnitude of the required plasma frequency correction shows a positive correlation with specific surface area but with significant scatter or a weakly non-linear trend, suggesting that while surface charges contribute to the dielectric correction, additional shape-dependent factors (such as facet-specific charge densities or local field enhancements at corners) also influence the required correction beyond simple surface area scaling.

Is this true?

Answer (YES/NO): NO